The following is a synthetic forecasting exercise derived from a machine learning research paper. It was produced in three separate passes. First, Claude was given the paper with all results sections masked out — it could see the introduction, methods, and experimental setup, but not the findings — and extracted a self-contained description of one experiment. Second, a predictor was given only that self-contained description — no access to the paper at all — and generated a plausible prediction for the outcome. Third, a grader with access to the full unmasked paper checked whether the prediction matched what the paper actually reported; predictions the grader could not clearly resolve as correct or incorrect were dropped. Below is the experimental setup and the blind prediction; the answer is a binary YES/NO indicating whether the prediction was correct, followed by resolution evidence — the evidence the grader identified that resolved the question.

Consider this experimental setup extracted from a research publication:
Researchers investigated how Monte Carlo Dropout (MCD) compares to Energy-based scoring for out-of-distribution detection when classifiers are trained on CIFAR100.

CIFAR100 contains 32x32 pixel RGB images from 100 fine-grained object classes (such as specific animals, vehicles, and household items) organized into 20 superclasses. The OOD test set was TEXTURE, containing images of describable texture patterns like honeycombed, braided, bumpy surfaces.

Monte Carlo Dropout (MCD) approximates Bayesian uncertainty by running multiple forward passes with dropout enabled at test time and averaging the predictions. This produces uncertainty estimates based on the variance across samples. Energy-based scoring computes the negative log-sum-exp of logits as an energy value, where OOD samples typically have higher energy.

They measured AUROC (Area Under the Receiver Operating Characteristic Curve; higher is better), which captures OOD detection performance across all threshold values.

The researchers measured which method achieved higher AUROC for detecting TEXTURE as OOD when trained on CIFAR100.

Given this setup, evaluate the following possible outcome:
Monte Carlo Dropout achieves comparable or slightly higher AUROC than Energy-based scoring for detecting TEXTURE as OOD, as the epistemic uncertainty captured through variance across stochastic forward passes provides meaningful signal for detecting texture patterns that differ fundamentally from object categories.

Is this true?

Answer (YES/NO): NO